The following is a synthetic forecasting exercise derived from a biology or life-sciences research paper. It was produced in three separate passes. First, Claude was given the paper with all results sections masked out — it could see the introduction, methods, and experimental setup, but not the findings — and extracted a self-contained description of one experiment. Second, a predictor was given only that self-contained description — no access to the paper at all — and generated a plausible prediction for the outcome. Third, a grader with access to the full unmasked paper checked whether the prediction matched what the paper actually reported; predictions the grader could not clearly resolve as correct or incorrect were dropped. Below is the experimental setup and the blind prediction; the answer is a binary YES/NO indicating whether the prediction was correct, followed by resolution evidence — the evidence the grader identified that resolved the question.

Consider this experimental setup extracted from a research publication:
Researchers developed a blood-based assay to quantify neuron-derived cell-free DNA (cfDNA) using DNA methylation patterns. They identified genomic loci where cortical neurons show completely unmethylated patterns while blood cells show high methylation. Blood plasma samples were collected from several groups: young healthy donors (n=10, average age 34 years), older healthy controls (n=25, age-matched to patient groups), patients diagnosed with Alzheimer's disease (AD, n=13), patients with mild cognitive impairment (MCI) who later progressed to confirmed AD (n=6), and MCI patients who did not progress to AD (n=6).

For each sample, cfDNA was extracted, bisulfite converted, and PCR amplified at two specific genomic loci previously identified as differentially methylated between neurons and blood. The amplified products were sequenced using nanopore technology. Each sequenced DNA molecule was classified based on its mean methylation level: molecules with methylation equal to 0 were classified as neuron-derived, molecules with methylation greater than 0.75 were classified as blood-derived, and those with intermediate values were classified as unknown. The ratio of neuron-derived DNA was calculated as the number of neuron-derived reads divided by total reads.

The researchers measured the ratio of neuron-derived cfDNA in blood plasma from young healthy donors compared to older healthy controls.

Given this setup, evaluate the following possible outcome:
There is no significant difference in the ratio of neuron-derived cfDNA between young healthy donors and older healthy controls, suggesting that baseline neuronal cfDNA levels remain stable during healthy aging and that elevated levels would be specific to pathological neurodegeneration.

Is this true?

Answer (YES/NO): YES